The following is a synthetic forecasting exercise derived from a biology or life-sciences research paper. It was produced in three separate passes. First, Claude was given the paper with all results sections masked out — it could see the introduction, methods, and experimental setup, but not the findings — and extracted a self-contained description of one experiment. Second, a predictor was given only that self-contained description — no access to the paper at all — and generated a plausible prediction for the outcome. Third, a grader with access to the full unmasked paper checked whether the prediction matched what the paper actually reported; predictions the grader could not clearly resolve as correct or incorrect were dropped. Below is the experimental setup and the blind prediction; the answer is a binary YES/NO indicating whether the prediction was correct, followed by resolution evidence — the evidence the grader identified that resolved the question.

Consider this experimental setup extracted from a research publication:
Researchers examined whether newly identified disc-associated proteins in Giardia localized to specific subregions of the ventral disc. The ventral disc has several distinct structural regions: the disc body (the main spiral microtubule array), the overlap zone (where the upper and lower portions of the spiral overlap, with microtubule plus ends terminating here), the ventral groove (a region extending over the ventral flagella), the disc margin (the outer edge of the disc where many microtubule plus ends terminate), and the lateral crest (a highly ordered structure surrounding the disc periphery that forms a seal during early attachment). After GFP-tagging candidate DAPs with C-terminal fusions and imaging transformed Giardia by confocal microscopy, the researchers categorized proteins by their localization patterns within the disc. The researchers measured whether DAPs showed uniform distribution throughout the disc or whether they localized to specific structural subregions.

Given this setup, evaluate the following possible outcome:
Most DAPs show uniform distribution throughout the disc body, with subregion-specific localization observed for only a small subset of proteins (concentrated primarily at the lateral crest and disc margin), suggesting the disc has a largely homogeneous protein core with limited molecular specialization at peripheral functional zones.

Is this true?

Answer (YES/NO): NO